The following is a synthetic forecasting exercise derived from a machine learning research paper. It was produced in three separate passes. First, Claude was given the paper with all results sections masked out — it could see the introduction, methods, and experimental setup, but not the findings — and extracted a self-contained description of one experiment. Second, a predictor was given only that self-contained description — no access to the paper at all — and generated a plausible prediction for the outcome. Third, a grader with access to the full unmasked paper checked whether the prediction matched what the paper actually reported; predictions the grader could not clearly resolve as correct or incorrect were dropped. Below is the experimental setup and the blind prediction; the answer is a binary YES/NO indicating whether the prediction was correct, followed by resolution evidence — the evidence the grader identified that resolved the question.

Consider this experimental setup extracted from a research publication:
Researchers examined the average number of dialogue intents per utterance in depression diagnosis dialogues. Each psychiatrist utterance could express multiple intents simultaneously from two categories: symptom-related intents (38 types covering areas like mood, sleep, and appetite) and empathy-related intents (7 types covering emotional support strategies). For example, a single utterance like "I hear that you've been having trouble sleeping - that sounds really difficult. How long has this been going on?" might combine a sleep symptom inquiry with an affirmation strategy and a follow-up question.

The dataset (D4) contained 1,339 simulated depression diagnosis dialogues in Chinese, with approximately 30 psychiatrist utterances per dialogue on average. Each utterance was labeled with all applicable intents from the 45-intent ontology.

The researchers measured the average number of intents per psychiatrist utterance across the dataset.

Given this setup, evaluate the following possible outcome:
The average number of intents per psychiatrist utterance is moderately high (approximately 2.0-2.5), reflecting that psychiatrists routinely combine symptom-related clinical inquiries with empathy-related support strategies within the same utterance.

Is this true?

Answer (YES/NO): NO